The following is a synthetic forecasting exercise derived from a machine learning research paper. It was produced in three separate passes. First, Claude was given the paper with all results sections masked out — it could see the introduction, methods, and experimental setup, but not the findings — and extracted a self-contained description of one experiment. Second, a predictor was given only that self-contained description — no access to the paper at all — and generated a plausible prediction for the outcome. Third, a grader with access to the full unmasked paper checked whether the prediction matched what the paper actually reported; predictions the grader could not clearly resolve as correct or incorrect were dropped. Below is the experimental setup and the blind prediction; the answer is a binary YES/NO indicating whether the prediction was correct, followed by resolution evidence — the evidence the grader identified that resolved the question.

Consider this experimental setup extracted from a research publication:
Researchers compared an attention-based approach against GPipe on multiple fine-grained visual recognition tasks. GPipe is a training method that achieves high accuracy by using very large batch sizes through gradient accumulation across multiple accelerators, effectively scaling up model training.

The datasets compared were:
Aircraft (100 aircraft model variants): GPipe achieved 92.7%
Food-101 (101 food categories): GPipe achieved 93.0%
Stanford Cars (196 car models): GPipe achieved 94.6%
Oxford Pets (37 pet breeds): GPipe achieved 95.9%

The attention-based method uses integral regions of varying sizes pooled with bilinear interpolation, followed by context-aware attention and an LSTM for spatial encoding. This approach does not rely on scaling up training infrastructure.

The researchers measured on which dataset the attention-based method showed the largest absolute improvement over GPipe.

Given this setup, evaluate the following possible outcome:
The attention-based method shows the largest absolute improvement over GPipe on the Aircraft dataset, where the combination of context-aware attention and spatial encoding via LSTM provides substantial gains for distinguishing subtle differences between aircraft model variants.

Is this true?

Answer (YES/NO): NO